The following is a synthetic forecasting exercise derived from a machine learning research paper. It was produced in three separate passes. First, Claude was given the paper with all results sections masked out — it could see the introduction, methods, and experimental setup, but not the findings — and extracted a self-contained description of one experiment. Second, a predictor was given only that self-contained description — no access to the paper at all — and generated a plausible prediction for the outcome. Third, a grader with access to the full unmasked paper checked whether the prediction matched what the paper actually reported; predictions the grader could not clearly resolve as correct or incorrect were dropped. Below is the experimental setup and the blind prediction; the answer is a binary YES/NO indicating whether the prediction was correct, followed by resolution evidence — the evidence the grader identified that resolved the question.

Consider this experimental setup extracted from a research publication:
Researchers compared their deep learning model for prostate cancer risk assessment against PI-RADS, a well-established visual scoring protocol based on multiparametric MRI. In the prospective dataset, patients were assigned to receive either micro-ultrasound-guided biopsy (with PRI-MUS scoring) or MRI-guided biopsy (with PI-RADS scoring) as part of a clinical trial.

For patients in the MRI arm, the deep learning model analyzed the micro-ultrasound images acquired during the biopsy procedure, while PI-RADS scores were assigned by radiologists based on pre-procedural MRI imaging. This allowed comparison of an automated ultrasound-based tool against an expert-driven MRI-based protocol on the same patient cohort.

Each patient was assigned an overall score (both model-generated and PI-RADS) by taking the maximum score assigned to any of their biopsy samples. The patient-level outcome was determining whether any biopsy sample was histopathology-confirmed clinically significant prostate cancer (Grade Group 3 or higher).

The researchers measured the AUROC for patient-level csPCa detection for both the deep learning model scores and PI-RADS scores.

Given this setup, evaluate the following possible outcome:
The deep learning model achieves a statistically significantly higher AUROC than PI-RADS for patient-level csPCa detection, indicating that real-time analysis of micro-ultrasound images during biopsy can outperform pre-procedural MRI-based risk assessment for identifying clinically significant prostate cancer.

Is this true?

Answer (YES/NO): NO